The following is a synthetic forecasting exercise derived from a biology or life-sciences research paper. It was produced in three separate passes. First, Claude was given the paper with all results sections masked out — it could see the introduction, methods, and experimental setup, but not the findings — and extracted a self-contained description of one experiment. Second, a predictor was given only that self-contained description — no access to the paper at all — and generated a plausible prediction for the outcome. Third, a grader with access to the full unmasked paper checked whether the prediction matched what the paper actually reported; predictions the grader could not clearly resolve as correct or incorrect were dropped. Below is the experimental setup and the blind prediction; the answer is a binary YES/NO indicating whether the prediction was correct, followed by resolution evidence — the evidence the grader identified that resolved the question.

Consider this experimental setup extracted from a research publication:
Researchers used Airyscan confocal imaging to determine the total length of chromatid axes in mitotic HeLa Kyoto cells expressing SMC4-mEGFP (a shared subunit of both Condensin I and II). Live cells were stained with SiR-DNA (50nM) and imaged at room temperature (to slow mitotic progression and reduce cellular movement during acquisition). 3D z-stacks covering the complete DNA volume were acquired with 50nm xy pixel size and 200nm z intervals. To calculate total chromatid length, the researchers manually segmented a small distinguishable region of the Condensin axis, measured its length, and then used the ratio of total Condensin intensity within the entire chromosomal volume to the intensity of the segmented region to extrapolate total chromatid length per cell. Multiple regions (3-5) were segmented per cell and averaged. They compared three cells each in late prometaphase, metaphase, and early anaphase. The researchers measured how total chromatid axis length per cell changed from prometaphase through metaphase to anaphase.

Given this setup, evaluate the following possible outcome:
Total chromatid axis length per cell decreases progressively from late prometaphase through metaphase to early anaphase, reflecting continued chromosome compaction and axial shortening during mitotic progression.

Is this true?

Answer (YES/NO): YES